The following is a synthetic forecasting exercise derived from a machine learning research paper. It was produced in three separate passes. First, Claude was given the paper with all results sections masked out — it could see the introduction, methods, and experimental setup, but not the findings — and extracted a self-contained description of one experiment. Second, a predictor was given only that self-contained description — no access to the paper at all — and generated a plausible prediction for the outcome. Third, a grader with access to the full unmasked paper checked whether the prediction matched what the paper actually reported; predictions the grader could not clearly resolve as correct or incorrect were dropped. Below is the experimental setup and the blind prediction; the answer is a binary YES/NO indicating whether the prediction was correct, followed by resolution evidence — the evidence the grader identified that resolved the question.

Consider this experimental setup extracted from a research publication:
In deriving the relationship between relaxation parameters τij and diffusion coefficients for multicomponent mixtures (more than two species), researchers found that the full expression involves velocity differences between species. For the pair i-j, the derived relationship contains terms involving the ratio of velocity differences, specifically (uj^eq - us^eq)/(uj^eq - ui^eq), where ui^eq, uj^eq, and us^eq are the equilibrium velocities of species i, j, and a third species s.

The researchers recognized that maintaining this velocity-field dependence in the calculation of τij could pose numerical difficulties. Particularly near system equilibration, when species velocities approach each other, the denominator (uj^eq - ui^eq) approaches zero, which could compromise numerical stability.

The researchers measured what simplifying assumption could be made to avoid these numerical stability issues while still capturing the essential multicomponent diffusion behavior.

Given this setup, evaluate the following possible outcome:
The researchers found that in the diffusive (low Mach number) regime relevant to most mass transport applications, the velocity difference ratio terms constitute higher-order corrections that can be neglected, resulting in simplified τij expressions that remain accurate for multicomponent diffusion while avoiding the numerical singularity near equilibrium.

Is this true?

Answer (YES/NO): NO